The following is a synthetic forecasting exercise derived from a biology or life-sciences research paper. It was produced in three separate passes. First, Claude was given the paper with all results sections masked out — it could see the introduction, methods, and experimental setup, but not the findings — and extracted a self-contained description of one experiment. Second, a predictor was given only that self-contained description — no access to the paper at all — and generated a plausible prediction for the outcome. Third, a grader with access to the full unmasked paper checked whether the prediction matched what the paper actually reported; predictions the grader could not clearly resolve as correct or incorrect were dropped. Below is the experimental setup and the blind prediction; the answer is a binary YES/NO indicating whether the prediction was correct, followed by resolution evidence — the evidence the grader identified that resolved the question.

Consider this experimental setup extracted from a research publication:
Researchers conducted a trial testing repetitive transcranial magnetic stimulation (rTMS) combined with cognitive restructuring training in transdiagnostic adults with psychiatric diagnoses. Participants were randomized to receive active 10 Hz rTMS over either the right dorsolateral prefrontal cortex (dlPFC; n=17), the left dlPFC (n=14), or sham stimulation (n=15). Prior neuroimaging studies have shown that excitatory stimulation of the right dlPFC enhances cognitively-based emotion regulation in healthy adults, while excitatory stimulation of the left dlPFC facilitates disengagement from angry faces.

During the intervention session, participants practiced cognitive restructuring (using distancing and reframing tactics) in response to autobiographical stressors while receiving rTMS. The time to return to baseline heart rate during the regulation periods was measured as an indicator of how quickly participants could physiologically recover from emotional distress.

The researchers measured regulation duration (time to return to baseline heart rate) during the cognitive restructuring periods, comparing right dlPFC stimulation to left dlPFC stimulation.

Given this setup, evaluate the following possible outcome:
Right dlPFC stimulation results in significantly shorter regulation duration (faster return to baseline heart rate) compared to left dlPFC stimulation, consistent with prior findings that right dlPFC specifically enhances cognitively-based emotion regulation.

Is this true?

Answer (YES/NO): NO